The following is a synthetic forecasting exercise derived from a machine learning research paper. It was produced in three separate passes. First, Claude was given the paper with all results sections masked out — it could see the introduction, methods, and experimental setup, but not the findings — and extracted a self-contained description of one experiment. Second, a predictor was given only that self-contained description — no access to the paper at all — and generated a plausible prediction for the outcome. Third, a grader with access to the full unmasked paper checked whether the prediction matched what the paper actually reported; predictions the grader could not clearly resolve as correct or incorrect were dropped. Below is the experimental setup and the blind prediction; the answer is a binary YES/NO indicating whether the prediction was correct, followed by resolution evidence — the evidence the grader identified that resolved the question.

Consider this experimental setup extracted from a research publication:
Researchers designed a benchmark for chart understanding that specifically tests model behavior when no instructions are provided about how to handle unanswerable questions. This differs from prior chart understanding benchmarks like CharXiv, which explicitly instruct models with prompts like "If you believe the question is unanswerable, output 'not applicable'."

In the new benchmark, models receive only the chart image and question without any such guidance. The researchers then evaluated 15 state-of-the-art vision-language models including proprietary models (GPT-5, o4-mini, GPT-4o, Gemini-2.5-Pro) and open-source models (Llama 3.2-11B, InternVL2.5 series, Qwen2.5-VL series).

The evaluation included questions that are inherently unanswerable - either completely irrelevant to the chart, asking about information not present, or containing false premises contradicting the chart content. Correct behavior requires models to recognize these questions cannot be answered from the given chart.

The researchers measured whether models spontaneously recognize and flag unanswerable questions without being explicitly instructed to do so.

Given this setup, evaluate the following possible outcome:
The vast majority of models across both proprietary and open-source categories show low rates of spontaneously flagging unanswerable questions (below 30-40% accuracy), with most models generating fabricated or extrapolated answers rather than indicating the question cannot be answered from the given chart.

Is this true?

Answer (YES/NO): NO